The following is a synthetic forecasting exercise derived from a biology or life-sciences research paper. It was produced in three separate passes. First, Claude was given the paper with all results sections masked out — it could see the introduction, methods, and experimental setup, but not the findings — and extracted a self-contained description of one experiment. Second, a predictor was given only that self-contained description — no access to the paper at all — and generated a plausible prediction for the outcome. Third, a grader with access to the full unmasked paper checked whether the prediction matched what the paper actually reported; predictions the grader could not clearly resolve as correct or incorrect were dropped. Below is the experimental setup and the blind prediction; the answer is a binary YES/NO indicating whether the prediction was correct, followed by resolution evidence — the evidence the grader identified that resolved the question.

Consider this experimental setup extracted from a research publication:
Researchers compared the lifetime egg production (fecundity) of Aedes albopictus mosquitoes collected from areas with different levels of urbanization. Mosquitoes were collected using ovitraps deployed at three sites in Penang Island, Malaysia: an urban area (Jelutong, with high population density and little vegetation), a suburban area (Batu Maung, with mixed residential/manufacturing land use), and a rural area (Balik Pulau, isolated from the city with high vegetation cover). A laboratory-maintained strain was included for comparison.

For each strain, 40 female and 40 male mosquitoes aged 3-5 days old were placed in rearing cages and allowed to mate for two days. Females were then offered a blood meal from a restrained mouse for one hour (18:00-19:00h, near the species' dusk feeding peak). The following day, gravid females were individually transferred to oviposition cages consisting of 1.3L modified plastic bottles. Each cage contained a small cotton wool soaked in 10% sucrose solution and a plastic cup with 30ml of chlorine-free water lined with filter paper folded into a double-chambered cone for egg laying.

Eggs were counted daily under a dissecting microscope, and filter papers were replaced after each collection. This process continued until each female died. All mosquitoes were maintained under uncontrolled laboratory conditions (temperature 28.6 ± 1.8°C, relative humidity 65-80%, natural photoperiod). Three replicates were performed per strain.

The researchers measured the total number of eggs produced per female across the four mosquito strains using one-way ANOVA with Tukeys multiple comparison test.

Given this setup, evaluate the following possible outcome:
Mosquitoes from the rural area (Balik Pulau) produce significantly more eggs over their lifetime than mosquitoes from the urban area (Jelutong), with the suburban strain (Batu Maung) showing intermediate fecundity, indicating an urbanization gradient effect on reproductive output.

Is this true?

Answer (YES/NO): NO